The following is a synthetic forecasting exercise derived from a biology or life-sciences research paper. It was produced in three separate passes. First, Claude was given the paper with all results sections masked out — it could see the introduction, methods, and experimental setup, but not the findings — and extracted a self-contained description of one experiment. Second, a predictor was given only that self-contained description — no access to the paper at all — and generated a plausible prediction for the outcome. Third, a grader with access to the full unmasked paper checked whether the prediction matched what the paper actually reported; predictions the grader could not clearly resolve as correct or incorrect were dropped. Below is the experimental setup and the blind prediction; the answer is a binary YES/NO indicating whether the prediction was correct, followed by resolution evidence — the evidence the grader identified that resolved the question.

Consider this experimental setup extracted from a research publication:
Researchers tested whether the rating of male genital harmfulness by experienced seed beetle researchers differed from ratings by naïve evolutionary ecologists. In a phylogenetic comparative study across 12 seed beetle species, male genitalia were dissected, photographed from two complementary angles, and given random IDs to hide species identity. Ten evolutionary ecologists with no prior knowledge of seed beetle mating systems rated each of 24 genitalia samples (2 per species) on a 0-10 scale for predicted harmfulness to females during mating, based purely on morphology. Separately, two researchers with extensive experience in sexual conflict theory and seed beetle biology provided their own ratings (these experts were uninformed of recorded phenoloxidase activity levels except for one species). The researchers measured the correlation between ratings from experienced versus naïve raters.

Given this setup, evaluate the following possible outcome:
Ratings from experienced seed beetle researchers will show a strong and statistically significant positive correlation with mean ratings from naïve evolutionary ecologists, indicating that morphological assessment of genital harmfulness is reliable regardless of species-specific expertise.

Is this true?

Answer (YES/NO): YES